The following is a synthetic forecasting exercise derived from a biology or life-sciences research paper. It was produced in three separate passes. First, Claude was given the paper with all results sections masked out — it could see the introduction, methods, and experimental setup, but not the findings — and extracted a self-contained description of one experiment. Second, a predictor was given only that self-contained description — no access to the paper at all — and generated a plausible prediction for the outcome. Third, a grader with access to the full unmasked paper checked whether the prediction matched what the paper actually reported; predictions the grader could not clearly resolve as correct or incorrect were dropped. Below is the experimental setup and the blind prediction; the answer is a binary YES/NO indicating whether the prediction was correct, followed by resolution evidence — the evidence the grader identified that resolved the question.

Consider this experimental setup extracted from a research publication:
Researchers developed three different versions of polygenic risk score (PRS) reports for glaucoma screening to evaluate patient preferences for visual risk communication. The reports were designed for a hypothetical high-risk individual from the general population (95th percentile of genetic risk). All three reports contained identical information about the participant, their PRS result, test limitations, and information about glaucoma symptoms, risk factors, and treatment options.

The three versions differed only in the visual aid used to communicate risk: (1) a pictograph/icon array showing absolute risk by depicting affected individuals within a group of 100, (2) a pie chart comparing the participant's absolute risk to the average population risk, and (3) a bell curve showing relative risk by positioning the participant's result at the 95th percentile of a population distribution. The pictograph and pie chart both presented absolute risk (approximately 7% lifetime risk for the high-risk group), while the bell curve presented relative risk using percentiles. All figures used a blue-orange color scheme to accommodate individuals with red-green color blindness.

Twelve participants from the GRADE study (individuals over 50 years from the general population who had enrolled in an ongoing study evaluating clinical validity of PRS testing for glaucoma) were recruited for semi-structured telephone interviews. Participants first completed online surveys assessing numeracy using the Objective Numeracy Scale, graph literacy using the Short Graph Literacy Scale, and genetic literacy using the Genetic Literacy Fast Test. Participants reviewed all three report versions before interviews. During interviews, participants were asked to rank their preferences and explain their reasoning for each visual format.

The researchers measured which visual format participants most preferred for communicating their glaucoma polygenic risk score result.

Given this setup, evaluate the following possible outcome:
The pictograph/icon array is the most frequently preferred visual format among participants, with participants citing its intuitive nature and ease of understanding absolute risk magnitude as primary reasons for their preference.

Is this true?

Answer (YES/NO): YES